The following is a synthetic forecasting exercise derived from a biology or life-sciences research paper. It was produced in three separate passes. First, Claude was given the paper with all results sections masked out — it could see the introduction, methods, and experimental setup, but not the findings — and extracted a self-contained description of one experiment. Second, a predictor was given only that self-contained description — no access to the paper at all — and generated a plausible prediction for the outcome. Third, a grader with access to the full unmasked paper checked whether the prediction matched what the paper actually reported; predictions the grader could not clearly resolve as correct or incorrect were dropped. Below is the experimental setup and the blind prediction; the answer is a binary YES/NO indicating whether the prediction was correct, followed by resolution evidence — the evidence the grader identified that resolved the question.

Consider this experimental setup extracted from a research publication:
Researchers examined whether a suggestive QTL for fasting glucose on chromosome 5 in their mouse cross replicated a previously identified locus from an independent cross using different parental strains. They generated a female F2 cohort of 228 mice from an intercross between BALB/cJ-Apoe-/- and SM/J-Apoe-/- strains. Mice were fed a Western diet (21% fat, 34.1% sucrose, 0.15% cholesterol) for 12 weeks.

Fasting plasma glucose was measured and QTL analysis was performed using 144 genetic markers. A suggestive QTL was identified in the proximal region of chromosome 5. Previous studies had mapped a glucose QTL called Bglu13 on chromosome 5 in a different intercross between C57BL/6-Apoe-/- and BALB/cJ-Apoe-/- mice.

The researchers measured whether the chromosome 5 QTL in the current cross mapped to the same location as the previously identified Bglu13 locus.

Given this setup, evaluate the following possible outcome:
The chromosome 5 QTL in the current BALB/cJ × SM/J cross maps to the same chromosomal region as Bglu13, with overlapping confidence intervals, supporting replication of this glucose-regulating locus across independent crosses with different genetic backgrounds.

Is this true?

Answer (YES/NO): YES